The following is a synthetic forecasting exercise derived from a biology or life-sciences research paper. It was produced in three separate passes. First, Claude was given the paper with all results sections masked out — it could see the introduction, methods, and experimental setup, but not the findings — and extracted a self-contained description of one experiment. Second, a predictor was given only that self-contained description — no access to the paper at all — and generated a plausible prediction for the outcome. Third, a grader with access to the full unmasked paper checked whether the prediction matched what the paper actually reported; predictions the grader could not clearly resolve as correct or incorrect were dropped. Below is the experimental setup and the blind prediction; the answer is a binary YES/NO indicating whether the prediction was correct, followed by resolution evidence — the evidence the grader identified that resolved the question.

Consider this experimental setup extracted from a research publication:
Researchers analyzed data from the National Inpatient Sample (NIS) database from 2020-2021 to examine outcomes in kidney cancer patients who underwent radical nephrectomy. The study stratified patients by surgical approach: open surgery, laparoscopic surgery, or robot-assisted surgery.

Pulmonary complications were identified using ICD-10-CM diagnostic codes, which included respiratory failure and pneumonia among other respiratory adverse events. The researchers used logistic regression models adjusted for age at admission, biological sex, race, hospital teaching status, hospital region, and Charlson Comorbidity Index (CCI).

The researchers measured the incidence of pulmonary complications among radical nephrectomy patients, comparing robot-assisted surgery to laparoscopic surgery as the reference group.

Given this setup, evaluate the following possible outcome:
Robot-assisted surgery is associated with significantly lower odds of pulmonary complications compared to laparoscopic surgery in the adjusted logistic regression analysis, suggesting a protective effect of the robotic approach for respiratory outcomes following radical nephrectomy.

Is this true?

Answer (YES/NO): NO